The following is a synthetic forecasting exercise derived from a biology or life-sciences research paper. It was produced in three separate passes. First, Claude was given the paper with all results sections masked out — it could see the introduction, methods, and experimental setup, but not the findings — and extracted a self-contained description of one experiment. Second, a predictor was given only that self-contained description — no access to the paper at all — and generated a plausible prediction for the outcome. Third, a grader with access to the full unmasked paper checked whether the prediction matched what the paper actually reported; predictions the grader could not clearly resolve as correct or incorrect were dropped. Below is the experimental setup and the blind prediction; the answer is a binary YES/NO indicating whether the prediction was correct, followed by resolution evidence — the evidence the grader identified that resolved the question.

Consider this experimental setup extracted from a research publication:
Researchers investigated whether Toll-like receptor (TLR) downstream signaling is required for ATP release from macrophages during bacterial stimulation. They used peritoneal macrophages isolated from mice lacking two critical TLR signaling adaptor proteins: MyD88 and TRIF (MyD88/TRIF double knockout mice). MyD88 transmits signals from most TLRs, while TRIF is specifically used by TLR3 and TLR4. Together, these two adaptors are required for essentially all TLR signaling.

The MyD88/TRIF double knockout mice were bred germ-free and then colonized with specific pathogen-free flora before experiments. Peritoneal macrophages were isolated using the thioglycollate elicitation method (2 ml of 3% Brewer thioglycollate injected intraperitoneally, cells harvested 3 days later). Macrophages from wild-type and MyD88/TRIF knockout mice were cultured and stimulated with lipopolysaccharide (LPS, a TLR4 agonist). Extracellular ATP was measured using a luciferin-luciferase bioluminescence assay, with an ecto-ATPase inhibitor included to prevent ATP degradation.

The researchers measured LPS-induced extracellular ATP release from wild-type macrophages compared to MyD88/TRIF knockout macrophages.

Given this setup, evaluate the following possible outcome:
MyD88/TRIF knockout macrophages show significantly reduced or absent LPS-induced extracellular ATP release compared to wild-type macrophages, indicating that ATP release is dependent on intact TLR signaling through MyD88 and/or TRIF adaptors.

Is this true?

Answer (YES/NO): YES